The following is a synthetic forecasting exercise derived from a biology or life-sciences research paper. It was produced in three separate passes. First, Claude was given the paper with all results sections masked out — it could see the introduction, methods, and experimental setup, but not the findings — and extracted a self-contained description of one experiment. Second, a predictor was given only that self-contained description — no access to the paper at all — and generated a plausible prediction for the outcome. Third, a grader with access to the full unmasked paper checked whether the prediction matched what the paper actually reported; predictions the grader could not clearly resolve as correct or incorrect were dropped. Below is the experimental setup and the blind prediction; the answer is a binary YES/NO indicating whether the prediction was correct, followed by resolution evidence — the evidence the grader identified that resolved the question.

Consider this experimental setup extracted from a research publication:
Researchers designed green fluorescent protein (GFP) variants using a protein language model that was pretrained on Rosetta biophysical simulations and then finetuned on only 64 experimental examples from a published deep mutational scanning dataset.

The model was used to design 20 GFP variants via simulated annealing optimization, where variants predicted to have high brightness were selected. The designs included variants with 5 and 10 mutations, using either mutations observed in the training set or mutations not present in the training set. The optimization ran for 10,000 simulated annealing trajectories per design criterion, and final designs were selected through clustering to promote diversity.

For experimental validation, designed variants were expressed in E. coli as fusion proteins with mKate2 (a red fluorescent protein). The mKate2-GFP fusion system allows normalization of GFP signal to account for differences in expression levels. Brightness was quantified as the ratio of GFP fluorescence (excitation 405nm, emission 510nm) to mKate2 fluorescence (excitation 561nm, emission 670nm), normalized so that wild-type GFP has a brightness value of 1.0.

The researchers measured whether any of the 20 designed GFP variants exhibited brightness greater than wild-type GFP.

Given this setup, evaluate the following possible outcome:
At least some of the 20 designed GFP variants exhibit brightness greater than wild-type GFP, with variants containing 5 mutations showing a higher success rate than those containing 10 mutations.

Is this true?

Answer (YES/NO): NO